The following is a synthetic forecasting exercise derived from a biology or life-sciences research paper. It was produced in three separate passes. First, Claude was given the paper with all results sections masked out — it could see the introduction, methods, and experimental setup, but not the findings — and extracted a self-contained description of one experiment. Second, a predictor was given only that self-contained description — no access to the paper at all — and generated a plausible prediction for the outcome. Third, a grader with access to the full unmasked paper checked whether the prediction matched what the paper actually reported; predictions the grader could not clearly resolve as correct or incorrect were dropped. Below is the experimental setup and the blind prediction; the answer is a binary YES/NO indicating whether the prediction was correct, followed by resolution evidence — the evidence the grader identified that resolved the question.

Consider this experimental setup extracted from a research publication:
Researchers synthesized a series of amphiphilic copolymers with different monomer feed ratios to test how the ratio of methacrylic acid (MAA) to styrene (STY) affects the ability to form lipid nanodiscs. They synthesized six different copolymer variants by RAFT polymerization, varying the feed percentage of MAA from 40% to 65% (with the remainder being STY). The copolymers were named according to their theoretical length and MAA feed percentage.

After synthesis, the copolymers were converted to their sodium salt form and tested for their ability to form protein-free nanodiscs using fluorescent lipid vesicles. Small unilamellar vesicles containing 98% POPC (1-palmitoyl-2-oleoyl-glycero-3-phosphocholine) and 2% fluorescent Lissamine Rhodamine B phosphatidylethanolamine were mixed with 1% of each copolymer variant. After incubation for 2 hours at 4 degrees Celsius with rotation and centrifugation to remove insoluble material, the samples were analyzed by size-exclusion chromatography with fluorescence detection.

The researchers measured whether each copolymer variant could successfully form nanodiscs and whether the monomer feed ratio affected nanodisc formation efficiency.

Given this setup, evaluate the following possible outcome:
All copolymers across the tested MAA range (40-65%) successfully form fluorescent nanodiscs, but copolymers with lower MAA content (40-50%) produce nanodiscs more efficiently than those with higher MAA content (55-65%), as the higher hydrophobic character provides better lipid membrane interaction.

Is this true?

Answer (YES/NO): YES